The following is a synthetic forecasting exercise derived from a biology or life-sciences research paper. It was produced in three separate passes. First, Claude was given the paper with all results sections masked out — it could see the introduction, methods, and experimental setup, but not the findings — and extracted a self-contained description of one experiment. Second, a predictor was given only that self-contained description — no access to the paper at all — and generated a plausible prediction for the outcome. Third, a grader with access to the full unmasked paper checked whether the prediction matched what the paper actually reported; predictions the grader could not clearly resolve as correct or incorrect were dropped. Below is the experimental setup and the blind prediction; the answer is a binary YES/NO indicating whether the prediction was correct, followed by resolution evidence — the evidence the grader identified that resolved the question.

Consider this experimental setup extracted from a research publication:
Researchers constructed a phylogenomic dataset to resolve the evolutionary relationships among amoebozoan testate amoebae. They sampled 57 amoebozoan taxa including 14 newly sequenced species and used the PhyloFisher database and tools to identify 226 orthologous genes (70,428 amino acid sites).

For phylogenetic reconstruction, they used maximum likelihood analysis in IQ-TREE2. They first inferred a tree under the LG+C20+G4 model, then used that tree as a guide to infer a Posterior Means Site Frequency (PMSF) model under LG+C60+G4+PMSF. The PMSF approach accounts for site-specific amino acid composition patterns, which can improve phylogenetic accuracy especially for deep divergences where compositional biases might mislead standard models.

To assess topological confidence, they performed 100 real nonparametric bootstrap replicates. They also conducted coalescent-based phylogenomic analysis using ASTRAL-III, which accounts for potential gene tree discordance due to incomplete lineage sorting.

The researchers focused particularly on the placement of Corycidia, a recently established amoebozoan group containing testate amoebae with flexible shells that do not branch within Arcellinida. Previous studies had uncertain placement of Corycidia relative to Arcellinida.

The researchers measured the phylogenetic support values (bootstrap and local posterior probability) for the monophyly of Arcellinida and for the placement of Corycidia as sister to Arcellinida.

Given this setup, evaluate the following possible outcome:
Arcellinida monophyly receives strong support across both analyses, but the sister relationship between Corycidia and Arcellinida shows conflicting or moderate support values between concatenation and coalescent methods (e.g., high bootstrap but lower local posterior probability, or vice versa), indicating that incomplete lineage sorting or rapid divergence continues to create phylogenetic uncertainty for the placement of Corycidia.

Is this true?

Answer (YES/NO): NO